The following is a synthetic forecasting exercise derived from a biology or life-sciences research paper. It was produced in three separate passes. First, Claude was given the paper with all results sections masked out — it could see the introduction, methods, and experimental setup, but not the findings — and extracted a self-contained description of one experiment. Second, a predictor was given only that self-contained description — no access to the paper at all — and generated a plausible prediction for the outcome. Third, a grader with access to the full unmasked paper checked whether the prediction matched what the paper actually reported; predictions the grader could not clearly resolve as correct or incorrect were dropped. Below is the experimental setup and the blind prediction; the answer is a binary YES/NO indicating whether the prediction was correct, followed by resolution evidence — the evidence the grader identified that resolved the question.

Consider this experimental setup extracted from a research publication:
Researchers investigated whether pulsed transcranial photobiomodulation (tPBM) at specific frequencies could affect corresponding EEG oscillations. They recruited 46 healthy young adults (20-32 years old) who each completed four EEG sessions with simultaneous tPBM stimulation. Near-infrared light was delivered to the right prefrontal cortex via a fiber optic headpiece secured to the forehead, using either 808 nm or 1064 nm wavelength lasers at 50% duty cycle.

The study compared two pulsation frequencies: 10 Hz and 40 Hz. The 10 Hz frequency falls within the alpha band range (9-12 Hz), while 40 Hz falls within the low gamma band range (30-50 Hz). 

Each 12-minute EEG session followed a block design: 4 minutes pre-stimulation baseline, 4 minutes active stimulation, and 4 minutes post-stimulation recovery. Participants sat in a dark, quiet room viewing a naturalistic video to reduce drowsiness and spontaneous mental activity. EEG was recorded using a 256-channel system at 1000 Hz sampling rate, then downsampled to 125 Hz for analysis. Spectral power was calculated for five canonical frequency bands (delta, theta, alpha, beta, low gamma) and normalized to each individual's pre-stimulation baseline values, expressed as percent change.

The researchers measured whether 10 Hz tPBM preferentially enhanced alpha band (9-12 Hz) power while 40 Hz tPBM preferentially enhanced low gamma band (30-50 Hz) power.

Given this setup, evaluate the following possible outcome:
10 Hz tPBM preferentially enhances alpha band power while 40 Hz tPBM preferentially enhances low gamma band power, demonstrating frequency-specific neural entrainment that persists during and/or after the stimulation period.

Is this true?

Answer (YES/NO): NO